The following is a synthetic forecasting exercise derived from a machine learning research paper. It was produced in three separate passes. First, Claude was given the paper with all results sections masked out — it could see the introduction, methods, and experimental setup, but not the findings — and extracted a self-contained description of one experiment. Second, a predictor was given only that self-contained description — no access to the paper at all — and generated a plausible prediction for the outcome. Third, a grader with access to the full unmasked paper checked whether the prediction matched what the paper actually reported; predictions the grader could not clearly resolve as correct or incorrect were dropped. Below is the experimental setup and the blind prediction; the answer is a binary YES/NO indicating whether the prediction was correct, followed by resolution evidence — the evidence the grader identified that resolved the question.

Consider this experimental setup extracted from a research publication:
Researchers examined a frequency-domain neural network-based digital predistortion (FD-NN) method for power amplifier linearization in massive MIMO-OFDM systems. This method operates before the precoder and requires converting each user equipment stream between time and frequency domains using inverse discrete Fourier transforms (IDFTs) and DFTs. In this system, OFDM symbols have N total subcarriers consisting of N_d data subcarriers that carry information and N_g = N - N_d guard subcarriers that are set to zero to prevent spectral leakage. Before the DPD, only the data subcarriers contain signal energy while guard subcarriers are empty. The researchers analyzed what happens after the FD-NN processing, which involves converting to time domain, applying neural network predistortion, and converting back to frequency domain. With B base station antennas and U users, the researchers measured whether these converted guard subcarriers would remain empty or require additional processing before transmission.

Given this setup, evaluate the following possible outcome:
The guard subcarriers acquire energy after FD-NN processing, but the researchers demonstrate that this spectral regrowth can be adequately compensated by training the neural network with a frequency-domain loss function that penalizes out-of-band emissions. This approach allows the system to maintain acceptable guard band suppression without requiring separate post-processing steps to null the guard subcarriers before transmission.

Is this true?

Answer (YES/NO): NO